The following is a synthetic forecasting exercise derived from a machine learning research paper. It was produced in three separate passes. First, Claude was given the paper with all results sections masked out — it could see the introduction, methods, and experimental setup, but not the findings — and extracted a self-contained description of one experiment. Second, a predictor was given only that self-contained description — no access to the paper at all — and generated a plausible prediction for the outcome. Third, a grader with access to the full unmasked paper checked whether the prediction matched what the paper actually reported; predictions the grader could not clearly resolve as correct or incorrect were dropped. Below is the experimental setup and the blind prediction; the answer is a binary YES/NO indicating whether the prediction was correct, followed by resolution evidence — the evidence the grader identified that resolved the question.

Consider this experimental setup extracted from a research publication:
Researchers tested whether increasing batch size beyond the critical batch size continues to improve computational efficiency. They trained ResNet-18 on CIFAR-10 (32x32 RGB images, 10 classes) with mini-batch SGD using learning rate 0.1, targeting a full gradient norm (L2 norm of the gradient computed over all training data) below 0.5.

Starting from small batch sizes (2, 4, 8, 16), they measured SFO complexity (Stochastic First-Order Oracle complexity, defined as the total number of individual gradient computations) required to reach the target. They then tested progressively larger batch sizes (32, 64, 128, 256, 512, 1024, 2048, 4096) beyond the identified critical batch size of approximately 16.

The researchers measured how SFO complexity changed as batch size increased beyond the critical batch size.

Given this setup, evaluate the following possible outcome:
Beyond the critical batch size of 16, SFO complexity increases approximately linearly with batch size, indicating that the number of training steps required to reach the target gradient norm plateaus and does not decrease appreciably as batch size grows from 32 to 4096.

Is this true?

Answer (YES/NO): YES